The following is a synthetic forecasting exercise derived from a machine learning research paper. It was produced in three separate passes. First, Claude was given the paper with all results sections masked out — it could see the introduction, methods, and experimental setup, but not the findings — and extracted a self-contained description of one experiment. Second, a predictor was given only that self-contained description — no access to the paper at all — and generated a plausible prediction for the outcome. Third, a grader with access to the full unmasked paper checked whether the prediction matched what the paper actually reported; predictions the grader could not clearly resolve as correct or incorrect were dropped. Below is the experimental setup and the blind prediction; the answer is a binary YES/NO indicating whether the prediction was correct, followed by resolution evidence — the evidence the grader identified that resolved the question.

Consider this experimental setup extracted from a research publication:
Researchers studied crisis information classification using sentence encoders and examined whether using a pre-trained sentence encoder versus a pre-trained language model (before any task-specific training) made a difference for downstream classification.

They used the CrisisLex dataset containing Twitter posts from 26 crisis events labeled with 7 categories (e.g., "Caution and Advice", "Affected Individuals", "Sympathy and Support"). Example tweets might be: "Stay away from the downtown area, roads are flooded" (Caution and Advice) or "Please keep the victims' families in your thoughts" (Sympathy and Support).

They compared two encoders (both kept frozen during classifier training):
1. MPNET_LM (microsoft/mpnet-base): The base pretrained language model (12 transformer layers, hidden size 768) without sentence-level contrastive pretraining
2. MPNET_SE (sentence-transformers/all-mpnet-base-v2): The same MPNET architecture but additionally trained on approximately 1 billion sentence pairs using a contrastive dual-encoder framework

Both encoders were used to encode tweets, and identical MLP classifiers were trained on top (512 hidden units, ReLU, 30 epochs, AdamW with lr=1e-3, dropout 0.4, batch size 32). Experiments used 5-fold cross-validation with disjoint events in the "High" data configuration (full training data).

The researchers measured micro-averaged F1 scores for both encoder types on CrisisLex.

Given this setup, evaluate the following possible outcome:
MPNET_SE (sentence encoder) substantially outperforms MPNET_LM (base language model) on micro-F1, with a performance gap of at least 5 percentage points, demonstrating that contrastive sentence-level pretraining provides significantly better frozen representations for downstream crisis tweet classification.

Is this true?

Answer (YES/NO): NO